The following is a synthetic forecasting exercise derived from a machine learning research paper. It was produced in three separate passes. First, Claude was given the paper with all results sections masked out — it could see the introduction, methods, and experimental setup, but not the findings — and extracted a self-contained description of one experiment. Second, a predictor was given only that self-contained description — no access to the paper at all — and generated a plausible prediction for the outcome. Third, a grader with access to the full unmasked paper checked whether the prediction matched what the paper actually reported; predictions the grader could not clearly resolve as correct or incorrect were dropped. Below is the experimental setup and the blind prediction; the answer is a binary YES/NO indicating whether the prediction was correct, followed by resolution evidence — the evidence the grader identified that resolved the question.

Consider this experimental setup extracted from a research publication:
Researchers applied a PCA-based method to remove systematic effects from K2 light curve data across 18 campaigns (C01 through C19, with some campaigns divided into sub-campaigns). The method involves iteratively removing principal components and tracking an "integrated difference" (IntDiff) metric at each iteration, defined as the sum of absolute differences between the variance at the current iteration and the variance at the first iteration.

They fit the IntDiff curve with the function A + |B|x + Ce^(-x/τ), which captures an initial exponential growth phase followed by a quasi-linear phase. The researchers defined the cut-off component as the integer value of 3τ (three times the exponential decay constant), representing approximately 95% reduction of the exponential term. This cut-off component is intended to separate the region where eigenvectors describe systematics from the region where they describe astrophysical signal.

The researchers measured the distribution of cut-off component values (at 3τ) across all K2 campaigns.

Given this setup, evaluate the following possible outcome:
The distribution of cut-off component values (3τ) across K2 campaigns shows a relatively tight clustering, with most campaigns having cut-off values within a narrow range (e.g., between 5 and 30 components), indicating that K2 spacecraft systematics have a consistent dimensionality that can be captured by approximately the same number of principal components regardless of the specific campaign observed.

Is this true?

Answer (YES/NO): YES